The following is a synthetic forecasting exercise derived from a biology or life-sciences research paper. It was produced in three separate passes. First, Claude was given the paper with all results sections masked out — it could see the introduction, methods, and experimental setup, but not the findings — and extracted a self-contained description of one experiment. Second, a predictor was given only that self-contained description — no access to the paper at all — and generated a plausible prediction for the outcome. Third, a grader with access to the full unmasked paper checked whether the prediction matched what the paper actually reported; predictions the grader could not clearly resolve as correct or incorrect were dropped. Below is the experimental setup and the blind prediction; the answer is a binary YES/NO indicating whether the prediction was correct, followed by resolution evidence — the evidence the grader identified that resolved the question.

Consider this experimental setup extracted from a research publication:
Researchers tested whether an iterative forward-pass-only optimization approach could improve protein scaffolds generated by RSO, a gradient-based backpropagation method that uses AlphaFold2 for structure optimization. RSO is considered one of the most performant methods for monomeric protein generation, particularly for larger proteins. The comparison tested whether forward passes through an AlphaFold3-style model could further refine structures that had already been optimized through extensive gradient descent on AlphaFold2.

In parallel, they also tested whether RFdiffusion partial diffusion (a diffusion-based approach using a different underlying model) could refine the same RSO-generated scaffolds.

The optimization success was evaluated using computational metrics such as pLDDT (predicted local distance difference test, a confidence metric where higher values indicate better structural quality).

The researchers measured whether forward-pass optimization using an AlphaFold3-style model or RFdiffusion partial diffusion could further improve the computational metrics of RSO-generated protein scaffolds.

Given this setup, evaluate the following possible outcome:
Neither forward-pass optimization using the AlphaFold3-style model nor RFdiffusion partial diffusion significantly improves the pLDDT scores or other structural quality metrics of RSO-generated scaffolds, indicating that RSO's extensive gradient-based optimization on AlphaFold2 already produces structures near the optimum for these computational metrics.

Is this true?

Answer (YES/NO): NO